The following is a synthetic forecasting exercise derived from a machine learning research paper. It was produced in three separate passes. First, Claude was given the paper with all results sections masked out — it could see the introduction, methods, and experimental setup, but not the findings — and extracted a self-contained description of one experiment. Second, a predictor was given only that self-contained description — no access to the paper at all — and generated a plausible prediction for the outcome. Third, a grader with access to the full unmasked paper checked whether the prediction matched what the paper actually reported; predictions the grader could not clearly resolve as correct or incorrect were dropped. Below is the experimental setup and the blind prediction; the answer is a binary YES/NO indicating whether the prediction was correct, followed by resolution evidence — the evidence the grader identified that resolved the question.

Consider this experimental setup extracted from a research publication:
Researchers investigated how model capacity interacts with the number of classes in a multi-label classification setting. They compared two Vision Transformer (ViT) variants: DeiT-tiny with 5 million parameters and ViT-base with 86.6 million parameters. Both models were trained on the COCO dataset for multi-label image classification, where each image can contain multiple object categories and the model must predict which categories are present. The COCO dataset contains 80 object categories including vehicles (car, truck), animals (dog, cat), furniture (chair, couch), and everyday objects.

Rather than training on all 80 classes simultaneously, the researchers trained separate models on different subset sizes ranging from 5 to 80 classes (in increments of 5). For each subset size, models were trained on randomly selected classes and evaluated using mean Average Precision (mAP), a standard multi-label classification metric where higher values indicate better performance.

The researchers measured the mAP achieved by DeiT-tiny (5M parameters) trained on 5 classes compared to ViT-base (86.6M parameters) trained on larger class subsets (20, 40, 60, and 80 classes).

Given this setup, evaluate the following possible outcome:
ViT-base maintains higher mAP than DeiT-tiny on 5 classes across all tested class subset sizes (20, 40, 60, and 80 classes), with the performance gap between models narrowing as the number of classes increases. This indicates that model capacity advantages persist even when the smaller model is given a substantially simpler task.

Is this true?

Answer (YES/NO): NO